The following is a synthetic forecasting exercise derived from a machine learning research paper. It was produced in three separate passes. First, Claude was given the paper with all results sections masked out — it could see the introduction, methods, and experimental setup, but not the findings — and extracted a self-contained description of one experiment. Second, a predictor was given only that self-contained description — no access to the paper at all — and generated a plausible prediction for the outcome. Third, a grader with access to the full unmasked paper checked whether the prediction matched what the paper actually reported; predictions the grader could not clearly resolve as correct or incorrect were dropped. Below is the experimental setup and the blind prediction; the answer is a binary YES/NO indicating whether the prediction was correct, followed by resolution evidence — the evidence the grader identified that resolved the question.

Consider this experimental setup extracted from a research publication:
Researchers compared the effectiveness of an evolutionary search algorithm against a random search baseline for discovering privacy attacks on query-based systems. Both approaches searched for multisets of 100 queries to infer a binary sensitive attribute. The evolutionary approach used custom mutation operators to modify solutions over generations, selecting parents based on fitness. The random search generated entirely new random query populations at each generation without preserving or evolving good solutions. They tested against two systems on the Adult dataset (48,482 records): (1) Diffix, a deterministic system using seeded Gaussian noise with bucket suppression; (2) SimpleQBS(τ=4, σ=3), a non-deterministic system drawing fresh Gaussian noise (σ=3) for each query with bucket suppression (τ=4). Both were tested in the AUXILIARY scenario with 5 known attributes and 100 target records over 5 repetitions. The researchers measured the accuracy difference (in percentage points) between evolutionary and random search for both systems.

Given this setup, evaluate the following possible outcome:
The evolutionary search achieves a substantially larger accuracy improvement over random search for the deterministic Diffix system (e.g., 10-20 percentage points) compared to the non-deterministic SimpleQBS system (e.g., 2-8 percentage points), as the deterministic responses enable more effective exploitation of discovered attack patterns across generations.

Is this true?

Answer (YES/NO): NO